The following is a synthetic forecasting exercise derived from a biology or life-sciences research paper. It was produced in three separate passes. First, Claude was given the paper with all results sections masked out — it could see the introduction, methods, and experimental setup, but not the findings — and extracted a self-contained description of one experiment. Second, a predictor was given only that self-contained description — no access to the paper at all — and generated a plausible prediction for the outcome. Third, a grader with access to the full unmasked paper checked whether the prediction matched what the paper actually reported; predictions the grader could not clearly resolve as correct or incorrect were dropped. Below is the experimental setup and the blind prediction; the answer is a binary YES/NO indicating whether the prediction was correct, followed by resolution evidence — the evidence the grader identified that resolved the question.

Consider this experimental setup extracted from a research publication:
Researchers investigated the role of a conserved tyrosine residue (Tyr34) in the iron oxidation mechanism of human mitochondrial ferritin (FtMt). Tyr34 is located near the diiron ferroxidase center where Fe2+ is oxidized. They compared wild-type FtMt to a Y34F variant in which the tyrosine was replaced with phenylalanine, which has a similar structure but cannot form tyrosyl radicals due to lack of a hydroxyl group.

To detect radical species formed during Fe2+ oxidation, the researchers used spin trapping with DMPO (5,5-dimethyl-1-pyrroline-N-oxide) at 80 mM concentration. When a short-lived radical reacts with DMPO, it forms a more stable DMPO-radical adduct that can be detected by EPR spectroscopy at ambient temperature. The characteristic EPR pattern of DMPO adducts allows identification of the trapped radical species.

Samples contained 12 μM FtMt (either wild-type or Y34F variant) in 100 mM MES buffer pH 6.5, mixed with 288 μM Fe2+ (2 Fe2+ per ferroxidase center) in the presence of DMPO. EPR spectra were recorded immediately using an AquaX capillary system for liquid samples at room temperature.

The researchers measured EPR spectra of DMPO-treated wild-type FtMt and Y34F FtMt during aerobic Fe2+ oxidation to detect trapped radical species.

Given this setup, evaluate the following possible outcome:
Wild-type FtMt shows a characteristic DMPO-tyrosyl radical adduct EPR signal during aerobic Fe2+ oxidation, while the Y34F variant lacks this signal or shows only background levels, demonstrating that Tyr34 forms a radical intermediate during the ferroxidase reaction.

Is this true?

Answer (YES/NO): NO